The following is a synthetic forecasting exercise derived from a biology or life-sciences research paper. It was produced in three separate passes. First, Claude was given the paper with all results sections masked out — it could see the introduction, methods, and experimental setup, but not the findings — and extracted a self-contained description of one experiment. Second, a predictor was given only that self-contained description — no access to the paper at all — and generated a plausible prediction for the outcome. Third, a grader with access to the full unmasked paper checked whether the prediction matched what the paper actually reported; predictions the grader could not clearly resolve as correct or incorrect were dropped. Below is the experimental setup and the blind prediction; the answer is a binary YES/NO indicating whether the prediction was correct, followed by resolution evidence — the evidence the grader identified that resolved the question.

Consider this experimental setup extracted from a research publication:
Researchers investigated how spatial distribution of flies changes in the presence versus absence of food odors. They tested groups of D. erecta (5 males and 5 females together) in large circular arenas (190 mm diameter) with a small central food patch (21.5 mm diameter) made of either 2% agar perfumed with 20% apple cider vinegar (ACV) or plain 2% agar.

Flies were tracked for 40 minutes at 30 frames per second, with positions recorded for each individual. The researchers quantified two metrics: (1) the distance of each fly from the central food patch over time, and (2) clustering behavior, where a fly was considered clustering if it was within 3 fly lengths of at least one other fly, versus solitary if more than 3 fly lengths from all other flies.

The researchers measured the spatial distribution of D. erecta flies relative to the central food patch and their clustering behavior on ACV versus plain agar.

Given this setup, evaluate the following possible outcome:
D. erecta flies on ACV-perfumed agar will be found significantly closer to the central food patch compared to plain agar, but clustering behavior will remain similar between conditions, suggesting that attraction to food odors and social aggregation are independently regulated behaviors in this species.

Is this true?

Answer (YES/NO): NO